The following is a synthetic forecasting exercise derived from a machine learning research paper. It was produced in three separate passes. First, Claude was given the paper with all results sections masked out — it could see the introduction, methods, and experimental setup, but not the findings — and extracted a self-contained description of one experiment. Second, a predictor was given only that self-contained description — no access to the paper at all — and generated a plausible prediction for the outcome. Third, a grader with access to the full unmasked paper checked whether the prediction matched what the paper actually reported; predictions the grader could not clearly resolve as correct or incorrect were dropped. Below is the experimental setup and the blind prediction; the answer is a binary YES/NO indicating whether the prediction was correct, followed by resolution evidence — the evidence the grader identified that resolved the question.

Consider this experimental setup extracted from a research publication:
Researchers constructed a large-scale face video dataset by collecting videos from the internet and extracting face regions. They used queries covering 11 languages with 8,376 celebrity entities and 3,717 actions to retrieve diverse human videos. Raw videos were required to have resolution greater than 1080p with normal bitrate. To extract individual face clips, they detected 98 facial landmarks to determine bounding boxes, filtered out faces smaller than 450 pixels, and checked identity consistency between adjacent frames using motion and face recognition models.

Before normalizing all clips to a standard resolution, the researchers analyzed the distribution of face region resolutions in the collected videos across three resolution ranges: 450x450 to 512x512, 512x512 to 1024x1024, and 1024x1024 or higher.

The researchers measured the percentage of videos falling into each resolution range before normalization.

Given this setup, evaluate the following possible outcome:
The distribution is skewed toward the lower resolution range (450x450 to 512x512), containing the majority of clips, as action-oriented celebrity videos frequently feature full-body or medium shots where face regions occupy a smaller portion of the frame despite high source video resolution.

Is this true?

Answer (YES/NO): NO